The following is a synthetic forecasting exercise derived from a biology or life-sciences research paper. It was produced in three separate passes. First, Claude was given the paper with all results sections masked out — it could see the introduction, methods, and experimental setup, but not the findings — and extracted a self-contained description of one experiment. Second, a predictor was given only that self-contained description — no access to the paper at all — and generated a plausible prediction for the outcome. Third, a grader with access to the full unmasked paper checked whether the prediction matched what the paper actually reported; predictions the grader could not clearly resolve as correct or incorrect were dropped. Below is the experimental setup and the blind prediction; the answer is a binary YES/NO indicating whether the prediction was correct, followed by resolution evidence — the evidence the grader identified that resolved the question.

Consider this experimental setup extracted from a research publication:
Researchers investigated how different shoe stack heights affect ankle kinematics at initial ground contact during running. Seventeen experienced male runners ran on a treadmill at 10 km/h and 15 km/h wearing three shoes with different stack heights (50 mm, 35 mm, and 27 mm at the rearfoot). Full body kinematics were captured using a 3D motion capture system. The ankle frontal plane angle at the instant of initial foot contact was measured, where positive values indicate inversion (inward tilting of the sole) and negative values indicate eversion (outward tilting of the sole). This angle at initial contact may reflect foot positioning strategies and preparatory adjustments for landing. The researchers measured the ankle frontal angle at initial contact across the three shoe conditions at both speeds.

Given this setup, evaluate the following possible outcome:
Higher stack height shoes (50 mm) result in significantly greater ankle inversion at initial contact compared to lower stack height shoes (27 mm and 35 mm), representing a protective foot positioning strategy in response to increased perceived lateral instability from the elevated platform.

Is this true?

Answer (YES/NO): NO